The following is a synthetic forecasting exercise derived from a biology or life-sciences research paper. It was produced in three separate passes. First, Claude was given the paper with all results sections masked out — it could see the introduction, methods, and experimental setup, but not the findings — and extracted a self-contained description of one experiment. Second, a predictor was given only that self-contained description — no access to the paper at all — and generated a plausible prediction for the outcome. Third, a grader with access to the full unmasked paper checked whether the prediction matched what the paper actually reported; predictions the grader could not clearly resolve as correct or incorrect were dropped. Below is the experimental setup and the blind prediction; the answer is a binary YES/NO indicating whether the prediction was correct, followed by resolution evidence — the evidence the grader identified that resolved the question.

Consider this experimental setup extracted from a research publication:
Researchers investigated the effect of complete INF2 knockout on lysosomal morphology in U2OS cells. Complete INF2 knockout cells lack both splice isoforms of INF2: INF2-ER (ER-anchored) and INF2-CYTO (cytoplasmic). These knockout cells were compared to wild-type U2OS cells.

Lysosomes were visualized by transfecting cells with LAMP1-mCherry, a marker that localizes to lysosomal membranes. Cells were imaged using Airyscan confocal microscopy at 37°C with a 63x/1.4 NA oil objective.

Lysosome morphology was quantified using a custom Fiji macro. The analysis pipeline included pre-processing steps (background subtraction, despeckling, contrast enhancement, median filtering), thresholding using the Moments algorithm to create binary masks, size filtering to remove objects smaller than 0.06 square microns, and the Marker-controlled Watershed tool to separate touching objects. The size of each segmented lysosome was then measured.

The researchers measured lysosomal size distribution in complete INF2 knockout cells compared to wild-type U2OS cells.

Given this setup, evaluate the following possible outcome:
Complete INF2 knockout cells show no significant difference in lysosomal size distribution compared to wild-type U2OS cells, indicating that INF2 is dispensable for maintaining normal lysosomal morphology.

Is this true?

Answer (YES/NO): NO